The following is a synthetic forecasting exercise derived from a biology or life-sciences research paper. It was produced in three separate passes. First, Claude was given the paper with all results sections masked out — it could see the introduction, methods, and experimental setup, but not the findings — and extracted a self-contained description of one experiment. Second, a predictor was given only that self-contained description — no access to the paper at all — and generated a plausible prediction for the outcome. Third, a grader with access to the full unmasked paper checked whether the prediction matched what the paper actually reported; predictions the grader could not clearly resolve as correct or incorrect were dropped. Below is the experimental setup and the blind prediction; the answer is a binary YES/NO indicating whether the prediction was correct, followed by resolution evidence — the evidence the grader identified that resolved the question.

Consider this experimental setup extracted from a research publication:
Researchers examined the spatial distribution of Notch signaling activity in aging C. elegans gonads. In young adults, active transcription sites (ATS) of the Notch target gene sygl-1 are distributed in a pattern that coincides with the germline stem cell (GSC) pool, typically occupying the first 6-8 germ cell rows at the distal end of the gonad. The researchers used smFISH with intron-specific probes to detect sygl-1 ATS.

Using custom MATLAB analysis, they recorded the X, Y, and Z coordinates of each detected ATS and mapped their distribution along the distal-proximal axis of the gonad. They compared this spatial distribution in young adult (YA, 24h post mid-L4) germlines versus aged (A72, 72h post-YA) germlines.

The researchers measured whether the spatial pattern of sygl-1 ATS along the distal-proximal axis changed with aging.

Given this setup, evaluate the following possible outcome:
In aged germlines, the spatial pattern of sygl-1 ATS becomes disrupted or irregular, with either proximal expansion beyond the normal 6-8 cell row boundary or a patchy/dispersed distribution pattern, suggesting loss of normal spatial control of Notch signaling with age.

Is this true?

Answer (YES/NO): YES